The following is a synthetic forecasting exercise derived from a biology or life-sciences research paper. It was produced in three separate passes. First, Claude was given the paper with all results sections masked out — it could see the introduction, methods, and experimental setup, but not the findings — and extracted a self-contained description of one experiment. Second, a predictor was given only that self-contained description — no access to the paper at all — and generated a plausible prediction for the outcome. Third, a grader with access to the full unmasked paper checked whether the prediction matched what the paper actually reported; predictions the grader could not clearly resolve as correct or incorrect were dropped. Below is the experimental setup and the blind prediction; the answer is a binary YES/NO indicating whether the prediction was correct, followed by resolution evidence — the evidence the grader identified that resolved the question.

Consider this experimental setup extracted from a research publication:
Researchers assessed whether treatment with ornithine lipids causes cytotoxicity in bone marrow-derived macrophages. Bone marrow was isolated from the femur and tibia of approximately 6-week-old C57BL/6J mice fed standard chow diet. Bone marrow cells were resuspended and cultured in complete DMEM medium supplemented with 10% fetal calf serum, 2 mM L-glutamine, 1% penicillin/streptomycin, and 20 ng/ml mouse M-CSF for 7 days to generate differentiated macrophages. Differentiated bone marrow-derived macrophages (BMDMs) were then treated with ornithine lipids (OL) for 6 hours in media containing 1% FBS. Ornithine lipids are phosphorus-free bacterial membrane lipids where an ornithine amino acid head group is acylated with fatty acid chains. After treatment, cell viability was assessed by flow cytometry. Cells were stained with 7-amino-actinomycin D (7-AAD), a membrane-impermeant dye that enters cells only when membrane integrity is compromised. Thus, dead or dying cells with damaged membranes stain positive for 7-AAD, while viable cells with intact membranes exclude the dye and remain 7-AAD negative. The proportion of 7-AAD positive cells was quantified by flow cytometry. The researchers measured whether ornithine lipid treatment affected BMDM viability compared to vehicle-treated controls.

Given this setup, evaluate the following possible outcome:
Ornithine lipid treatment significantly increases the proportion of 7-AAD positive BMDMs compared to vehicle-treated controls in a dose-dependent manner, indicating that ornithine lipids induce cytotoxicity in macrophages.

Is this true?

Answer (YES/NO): NO